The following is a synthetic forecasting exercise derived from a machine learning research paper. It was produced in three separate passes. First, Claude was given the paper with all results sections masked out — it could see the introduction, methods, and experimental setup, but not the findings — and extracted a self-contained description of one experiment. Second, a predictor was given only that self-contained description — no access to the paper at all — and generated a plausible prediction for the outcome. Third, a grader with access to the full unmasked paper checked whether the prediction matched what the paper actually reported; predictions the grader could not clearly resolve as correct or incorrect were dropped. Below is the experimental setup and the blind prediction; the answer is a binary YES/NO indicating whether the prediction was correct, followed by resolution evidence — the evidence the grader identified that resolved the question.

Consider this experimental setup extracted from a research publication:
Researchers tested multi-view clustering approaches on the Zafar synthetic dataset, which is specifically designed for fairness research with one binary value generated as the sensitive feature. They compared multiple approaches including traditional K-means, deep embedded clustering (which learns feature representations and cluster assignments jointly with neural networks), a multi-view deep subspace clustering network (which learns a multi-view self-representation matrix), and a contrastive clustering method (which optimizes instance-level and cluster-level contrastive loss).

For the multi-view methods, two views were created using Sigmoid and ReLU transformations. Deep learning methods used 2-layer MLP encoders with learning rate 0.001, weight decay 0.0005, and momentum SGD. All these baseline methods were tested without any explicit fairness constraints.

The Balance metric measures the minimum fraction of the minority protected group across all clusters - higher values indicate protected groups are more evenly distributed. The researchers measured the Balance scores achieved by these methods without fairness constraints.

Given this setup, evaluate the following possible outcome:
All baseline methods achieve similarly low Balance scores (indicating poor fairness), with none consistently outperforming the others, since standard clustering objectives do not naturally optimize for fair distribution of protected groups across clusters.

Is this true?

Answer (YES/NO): YES